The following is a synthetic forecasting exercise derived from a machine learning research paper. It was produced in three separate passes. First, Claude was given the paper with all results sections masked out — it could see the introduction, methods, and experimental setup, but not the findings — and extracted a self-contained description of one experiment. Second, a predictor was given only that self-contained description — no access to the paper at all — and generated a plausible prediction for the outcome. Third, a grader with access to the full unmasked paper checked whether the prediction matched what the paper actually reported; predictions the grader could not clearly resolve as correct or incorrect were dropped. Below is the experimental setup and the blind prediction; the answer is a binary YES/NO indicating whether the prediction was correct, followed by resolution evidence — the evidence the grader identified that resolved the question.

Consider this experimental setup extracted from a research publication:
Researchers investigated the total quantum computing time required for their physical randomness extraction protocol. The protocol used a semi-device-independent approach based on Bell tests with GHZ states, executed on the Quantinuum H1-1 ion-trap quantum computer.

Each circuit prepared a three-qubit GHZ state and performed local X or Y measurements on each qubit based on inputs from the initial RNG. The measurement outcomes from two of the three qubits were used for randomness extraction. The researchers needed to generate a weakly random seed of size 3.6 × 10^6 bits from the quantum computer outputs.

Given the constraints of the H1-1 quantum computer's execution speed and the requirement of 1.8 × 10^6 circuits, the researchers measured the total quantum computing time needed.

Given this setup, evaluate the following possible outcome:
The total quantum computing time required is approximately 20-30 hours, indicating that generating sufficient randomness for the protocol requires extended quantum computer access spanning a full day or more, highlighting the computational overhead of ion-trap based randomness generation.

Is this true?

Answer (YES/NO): NO